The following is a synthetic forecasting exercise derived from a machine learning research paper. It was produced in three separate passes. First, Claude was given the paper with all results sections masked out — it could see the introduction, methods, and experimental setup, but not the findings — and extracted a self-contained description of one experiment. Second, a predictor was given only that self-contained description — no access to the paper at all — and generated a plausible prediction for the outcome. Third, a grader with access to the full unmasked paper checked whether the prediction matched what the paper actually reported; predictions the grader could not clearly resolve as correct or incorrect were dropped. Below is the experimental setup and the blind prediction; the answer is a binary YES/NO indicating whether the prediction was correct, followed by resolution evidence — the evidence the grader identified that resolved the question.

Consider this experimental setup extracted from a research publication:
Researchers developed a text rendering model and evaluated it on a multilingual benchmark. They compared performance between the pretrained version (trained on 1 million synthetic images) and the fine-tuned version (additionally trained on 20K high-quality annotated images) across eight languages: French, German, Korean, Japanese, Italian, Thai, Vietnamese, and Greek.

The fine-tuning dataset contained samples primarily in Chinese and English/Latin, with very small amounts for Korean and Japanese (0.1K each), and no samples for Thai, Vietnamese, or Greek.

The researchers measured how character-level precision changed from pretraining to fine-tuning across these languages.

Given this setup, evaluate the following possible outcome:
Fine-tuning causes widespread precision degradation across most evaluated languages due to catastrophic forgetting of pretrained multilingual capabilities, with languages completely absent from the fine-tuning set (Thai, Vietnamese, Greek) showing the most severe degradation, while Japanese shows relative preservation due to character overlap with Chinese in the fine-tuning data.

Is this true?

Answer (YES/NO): NO